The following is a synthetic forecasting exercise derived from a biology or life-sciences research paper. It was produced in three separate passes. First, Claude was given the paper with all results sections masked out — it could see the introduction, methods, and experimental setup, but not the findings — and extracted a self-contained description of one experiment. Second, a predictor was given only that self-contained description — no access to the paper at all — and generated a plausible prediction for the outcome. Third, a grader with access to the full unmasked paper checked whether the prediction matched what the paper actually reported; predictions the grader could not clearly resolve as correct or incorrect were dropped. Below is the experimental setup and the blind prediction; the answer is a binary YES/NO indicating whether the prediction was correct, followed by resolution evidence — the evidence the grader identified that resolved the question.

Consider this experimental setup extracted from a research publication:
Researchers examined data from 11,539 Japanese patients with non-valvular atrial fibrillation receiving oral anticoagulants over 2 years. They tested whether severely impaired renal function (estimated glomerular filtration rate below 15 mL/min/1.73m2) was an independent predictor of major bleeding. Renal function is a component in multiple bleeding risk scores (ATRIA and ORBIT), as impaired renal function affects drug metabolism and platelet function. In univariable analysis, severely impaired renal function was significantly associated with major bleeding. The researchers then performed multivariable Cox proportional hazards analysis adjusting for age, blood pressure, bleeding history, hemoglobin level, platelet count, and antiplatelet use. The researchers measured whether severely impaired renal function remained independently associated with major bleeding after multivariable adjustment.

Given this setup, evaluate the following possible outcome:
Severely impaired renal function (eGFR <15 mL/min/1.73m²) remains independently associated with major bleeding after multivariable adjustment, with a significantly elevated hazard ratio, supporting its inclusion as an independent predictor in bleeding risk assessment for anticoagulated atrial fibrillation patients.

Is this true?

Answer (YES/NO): NO